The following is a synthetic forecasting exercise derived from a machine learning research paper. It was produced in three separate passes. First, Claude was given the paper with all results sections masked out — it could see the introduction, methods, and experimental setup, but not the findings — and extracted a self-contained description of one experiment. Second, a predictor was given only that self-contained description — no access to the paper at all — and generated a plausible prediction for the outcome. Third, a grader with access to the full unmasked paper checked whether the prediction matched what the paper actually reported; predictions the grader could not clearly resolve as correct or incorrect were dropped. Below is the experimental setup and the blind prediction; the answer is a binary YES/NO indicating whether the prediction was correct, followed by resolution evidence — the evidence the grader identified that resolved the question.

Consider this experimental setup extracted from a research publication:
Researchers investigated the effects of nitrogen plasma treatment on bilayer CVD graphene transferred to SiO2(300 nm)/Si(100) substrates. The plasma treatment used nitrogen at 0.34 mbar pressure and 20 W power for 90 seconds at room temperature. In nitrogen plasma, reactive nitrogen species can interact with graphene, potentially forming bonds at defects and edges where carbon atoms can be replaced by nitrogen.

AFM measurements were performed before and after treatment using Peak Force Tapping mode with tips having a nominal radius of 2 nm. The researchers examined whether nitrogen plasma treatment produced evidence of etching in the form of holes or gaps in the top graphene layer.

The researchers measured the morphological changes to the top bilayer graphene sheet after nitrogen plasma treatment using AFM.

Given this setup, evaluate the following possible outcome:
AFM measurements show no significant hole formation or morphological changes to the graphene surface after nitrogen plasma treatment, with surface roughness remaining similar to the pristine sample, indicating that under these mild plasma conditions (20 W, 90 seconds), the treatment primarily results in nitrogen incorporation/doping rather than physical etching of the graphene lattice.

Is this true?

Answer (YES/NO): NO